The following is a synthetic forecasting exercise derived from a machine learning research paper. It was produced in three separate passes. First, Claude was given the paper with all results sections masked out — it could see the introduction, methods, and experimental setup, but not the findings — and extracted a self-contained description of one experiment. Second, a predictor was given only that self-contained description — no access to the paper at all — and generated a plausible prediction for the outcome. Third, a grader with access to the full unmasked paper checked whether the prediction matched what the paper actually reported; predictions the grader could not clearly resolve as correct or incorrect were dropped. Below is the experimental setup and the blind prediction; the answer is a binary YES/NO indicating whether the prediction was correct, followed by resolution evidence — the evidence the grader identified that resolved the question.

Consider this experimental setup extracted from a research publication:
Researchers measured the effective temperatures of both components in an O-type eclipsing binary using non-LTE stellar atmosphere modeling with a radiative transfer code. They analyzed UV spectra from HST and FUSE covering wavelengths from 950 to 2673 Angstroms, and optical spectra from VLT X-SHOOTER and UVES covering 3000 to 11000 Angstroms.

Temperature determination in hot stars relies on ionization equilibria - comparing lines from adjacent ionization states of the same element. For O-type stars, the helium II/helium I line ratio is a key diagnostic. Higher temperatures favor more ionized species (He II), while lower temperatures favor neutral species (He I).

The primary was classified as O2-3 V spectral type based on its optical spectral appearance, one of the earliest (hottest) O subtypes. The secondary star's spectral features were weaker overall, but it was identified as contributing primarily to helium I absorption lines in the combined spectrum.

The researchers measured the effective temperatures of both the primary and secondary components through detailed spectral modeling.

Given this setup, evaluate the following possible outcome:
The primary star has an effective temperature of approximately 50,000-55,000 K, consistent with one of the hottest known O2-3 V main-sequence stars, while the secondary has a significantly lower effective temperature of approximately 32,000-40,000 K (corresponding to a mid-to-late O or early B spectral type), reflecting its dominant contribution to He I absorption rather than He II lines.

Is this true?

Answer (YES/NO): NO